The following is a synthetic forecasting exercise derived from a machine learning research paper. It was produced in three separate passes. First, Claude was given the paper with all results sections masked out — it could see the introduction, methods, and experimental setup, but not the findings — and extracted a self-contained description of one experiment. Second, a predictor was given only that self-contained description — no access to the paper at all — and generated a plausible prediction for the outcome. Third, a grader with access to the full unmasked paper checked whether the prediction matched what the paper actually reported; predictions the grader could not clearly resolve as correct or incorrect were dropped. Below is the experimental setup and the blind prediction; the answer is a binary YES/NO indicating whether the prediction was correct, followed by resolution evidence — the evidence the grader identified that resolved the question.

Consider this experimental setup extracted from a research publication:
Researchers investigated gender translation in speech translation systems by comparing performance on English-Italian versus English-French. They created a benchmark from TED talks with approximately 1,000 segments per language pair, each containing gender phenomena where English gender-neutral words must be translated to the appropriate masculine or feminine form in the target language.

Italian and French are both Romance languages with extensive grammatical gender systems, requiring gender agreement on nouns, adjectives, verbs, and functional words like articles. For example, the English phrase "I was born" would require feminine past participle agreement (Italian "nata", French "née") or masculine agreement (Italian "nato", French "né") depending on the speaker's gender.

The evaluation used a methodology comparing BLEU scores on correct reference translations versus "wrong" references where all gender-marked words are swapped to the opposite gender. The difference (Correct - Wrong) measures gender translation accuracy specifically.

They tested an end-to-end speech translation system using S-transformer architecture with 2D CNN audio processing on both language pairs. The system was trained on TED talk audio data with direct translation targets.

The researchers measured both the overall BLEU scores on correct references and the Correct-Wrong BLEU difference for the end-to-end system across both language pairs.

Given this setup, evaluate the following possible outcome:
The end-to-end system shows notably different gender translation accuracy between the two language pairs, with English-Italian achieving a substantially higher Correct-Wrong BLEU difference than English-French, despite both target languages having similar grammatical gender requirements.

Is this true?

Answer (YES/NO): NO